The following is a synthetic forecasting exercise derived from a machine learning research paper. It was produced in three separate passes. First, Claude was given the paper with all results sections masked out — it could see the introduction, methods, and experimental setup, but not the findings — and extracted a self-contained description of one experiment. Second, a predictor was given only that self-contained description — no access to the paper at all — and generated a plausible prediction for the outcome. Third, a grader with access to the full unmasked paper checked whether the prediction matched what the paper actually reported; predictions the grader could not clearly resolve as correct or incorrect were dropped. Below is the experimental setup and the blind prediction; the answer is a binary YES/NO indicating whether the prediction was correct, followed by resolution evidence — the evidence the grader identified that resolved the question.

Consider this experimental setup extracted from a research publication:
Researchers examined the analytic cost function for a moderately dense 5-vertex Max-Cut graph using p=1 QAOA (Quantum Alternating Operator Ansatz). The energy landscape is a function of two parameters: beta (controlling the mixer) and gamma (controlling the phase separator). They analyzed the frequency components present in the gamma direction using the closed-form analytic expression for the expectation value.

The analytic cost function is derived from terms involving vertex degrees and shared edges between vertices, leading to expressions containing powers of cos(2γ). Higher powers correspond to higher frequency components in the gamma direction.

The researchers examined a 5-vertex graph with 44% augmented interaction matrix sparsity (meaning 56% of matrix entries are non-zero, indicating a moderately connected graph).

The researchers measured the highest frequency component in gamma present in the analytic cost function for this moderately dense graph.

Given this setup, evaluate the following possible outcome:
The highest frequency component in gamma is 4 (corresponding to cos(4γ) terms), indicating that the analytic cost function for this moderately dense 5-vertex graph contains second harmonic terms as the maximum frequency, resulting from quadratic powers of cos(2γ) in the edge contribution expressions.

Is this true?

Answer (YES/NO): NO